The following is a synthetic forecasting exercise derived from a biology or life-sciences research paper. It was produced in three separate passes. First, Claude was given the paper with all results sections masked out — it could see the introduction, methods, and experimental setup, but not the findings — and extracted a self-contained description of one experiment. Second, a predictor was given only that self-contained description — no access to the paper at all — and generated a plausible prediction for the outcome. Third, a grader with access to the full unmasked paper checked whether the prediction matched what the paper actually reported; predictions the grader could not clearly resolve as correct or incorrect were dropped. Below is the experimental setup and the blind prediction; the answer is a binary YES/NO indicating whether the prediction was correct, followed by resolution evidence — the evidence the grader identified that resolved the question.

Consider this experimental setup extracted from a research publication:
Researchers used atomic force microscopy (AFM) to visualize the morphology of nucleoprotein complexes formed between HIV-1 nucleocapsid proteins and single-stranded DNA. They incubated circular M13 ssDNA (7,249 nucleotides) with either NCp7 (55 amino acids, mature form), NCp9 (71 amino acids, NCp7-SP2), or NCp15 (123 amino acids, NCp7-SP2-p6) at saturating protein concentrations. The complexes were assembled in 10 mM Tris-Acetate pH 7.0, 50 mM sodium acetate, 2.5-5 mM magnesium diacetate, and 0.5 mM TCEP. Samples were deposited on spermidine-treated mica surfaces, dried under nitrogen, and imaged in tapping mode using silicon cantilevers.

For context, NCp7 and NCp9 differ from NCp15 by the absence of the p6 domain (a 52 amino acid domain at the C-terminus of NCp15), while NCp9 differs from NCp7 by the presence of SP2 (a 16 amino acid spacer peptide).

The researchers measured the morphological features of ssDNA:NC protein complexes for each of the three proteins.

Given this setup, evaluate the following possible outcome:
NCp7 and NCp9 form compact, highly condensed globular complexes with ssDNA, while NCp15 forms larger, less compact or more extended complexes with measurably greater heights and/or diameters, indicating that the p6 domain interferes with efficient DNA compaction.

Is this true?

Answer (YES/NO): NO